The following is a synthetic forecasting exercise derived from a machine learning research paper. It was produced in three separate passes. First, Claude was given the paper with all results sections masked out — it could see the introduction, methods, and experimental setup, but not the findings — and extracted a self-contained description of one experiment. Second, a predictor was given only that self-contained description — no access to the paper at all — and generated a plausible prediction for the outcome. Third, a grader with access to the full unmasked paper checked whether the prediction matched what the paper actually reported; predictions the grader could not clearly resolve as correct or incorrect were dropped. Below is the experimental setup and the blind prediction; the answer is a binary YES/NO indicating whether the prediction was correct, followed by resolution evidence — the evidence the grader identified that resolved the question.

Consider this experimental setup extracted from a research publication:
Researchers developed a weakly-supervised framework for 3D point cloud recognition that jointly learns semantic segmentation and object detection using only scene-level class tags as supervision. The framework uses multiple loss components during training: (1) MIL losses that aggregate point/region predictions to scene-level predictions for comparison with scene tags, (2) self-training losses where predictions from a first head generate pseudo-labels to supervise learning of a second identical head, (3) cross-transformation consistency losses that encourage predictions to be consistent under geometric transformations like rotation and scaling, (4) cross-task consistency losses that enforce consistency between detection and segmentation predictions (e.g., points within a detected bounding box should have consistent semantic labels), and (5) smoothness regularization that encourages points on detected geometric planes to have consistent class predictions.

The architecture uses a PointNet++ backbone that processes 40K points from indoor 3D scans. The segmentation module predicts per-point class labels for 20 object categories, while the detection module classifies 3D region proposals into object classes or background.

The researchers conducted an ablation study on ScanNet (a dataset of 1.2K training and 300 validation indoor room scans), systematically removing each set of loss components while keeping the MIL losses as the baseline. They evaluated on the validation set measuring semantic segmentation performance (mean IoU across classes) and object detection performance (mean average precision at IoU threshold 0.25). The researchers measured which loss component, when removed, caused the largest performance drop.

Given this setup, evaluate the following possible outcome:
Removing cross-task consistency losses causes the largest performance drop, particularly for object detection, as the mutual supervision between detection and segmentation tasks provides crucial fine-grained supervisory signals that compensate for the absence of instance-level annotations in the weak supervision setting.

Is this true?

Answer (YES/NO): NO